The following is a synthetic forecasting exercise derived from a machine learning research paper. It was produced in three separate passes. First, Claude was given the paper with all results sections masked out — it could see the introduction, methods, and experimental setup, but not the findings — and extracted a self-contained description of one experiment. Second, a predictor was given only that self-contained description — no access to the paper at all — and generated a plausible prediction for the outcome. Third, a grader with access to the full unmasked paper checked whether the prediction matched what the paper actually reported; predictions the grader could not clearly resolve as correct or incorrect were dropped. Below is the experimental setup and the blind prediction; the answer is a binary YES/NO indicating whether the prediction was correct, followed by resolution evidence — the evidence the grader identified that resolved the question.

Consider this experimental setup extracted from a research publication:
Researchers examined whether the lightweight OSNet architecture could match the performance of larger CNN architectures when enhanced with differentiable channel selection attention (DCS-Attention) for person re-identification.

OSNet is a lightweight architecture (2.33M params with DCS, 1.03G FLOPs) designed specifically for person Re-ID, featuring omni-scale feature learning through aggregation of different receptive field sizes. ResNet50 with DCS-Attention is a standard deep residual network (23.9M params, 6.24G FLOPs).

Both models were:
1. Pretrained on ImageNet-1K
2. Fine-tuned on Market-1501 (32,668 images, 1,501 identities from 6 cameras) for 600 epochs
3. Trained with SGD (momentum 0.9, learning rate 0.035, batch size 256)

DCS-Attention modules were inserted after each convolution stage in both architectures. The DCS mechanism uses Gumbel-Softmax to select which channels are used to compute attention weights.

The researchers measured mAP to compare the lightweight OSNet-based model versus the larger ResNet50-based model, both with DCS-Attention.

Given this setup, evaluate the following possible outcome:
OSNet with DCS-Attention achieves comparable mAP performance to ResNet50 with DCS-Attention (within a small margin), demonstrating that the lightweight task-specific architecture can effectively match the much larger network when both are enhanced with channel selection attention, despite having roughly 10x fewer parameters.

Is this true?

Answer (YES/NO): NO